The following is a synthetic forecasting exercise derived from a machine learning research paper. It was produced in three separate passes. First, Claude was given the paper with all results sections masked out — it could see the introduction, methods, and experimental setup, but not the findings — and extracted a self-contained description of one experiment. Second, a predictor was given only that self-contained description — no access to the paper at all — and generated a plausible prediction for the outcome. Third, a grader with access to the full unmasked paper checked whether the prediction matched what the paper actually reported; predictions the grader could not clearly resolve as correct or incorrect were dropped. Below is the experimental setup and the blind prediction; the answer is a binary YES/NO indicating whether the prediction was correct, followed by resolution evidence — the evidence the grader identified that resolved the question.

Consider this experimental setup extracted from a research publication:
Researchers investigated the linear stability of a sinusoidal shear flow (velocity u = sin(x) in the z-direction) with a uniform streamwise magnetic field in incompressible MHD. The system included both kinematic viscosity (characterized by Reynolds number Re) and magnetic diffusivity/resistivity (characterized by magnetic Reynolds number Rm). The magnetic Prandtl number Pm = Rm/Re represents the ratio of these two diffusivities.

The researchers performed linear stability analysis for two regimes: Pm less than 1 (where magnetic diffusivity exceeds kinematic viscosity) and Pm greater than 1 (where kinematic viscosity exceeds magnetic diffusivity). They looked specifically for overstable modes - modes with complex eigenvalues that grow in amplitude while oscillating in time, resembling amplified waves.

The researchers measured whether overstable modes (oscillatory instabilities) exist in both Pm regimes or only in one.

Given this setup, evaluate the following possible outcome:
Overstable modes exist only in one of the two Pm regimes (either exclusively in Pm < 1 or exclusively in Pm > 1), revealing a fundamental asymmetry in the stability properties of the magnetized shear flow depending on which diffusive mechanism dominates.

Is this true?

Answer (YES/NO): YES